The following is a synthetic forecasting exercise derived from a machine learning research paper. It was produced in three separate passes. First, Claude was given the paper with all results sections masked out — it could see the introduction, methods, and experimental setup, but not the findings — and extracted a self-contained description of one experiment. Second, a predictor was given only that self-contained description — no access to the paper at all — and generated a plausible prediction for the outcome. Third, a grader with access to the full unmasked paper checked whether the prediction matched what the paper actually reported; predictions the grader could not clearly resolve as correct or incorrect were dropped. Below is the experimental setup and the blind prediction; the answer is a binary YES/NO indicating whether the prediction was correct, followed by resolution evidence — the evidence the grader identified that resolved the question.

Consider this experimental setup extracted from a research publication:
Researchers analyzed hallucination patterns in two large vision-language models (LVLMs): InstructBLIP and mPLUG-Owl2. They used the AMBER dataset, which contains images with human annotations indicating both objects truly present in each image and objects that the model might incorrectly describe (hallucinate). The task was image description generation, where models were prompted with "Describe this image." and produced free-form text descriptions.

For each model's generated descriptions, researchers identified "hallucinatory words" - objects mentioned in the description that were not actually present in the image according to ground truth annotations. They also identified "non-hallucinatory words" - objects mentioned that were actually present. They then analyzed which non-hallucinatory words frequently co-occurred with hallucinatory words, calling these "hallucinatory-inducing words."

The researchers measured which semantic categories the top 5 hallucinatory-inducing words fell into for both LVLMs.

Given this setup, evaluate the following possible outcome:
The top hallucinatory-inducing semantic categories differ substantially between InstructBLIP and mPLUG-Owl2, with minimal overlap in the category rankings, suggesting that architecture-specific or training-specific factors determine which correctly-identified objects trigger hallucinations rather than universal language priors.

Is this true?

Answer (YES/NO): NO